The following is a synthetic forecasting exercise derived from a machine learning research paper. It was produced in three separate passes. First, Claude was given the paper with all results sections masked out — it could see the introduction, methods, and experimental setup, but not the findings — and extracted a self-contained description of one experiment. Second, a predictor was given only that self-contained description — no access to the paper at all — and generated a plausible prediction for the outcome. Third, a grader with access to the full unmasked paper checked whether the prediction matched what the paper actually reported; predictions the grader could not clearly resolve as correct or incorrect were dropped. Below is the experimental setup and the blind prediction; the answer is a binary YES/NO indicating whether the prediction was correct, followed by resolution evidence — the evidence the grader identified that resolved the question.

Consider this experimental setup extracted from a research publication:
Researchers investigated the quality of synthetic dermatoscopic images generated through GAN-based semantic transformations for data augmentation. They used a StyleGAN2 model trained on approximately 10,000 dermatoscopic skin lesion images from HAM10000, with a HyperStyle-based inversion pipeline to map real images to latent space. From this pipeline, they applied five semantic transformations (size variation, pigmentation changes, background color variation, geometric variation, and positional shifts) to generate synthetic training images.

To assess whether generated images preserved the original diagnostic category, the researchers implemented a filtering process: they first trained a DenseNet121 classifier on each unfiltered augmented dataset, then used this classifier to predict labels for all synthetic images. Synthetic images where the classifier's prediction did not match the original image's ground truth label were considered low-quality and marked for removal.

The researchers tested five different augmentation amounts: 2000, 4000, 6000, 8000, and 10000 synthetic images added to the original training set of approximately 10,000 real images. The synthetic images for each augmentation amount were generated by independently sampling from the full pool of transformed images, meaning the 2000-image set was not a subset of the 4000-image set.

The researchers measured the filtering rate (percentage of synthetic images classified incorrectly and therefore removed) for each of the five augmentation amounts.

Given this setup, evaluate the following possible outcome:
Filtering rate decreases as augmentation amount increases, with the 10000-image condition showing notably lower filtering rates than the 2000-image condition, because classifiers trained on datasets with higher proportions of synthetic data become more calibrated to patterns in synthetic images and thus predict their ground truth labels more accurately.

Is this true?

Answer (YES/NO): NO